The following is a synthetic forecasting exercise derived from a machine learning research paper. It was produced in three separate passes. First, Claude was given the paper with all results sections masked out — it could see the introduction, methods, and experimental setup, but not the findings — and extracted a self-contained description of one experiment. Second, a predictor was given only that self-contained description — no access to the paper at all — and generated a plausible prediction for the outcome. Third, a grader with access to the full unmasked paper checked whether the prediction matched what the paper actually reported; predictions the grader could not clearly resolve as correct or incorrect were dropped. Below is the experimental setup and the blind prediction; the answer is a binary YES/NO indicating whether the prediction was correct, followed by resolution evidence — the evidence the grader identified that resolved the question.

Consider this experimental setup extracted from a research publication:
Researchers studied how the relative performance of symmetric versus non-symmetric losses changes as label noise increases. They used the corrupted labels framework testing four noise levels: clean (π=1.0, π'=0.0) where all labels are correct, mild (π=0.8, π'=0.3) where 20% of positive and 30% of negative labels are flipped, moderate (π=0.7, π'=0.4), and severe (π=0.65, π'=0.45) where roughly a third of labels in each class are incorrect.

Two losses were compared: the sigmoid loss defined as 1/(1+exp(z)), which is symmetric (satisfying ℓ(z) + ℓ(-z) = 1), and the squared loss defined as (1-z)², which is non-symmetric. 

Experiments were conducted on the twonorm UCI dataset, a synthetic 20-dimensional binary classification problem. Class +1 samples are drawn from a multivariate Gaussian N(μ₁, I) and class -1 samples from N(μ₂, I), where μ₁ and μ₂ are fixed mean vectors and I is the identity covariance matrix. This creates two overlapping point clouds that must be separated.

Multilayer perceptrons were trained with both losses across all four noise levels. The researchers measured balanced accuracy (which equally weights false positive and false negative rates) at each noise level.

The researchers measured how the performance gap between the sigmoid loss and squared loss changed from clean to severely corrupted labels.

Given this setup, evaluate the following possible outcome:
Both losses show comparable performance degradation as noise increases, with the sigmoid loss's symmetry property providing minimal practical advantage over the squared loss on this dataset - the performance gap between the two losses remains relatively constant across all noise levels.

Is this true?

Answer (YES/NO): NO